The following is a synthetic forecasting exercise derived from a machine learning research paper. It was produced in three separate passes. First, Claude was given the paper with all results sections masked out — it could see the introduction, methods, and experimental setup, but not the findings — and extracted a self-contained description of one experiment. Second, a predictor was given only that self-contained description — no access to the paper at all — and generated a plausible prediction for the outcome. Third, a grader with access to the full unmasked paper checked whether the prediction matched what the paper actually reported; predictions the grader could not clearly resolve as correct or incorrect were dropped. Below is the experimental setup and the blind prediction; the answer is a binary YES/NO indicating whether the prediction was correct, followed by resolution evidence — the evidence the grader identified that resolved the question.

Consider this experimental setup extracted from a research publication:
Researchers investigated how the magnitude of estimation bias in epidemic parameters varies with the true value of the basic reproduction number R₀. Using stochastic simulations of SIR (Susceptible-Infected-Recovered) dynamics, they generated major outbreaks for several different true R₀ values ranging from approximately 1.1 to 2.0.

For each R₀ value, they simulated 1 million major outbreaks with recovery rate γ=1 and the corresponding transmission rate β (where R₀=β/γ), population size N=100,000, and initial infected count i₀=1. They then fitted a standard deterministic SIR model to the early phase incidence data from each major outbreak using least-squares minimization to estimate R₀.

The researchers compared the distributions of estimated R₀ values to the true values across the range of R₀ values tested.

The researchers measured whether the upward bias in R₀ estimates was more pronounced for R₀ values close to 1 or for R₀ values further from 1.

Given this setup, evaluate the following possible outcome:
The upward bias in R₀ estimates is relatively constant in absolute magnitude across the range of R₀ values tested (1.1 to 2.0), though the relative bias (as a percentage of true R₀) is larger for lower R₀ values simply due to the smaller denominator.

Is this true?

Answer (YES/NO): NO